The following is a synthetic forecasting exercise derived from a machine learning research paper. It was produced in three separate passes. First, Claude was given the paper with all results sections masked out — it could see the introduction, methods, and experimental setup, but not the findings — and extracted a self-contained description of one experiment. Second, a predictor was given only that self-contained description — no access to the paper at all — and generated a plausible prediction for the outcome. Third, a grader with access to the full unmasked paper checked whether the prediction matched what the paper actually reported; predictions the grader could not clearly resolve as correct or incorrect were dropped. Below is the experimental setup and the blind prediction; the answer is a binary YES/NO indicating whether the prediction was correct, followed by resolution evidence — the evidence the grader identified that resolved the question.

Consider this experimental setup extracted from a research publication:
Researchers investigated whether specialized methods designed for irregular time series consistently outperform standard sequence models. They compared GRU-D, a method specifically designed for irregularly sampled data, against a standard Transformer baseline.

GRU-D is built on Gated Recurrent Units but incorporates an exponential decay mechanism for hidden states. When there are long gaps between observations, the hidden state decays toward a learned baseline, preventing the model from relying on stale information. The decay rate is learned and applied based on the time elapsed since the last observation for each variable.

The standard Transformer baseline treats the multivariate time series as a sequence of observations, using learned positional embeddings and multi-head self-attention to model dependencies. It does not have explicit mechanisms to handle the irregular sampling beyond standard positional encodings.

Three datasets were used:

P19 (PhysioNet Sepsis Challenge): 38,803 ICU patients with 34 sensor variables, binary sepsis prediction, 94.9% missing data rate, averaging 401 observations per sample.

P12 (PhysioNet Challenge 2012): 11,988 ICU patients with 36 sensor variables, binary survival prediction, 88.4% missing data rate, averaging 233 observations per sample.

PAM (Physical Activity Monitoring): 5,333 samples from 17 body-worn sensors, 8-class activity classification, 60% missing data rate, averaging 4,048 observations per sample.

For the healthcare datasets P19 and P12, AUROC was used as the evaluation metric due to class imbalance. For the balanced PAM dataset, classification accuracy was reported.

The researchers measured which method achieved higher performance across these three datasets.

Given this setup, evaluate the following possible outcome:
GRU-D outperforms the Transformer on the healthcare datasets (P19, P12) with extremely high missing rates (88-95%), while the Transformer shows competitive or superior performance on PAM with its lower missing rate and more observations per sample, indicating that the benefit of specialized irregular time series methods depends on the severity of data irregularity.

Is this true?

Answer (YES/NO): NO